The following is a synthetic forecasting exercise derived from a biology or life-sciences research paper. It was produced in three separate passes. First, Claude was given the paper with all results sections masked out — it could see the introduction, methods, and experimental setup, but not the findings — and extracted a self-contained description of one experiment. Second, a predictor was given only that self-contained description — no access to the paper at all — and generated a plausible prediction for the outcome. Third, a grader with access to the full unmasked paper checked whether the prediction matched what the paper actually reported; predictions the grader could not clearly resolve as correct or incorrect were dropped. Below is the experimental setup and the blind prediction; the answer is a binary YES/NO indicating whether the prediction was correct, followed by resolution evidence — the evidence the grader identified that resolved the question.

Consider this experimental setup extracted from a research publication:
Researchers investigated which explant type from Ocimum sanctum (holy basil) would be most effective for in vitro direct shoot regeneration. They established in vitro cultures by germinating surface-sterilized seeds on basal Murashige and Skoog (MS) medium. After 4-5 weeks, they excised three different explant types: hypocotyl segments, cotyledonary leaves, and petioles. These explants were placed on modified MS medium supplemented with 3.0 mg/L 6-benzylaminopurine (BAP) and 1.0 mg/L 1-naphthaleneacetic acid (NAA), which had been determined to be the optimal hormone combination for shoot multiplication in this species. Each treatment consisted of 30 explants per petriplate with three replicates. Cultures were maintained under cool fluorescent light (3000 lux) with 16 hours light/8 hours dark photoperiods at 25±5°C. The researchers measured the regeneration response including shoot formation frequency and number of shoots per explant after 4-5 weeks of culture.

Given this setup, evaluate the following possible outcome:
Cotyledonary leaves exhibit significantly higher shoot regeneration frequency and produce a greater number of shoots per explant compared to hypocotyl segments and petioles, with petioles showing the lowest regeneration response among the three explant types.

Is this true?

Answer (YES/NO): NO